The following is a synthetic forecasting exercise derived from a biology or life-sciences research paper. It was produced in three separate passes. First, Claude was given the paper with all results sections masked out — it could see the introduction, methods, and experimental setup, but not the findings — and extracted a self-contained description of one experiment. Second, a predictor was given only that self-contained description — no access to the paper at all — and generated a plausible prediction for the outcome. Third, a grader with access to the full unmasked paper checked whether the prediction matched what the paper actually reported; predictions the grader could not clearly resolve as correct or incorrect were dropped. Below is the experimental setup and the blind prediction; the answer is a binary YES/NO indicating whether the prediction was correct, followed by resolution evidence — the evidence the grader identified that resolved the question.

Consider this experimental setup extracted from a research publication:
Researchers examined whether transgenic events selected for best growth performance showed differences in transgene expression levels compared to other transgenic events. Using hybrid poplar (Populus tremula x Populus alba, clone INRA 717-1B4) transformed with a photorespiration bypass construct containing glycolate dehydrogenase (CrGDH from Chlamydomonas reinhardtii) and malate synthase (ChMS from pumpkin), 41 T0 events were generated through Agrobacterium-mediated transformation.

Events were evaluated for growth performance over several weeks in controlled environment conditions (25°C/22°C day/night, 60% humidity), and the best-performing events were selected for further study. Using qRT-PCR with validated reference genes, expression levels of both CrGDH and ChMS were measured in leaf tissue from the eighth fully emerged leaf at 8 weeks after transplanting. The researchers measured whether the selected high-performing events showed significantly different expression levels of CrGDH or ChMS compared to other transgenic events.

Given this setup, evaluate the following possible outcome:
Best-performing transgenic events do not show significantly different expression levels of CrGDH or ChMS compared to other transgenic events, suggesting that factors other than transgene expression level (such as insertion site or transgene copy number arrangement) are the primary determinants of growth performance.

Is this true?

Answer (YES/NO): YES